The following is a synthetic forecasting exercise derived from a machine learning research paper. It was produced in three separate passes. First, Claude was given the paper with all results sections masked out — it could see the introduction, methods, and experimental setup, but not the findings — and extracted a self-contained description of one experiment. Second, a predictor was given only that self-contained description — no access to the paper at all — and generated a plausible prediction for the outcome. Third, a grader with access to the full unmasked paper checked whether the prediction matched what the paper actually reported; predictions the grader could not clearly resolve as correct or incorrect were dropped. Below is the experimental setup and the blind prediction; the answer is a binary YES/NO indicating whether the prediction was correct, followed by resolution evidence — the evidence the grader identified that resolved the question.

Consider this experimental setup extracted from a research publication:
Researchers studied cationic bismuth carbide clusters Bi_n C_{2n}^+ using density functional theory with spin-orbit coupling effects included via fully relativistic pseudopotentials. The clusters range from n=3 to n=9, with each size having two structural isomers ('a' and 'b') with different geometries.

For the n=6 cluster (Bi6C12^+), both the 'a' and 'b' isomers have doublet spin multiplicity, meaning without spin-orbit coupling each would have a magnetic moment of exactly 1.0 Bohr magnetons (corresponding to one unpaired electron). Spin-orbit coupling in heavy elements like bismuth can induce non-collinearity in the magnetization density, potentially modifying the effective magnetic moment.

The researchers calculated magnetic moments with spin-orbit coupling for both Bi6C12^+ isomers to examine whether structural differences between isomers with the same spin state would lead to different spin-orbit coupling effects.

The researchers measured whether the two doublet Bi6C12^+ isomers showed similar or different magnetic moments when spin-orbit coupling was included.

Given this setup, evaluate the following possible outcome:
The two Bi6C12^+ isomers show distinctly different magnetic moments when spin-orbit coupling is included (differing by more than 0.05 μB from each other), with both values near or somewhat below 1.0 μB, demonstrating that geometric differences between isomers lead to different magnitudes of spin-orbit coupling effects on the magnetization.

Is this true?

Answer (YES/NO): NO